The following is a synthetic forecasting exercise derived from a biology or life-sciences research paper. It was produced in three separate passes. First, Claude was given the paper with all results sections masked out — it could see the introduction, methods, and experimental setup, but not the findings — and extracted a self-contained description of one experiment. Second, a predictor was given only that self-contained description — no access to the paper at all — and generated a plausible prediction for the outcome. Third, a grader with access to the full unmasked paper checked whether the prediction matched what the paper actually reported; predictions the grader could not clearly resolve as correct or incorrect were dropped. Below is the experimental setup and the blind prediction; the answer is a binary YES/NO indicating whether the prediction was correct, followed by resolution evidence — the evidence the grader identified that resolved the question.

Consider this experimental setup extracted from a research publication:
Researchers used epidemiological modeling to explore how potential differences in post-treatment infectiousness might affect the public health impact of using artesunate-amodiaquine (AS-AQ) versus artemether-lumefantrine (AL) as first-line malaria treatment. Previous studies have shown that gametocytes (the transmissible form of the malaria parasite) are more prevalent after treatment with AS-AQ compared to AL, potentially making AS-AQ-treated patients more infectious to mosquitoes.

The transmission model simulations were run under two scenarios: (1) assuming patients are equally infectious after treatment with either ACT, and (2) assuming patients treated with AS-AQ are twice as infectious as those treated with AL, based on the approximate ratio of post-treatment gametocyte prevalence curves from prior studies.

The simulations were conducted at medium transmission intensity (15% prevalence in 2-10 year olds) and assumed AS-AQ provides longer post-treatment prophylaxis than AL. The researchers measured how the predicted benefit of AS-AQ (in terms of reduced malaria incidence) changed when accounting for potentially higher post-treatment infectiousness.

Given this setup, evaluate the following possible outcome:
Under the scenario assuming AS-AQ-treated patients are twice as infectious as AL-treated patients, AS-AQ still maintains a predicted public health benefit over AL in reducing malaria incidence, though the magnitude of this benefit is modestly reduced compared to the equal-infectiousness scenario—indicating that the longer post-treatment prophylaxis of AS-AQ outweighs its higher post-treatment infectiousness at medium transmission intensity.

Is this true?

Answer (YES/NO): NO